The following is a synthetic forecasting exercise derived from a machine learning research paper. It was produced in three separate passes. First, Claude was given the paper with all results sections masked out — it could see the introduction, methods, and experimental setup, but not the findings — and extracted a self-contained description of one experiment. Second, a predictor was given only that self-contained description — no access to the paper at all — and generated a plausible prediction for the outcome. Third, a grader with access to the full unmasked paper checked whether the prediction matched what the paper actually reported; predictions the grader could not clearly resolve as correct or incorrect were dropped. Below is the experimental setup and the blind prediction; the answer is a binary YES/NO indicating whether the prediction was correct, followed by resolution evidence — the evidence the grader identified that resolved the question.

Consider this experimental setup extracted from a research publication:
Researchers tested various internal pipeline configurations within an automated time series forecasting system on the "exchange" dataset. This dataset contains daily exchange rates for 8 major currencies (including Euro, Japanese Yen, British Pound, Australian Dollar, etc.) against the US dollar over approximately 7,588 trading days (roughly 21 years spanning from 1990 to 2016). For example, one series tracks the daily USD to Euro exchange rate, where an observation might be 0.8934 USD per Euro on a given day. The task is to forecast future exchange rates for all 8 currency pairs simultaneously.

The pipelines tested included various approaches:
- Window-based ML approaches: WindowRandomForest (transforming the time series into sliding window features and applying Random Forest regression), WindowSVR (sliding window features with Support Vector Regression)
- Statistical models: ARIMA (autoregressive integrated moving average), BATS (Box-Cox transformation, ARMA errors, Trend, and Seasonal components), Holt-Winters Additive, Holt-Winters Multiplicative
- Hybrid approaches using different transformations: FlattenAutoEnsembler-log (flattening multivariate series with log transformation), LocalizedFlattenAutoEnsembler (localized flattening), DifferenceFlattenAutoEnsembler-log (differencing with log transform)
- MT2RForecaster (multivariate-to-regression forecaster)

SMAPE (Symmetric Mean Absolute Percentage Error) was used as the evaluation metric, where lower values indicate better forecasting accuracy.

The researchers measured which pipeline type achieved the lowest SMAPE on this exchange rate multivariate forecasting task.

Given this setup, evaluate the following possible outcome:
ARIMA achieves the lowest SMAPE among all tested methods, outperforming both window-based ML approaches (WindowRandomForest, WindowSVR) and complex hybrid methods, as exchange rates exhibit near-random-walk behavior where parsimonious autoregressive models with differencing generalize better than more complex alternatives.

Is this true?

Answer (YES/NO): NO